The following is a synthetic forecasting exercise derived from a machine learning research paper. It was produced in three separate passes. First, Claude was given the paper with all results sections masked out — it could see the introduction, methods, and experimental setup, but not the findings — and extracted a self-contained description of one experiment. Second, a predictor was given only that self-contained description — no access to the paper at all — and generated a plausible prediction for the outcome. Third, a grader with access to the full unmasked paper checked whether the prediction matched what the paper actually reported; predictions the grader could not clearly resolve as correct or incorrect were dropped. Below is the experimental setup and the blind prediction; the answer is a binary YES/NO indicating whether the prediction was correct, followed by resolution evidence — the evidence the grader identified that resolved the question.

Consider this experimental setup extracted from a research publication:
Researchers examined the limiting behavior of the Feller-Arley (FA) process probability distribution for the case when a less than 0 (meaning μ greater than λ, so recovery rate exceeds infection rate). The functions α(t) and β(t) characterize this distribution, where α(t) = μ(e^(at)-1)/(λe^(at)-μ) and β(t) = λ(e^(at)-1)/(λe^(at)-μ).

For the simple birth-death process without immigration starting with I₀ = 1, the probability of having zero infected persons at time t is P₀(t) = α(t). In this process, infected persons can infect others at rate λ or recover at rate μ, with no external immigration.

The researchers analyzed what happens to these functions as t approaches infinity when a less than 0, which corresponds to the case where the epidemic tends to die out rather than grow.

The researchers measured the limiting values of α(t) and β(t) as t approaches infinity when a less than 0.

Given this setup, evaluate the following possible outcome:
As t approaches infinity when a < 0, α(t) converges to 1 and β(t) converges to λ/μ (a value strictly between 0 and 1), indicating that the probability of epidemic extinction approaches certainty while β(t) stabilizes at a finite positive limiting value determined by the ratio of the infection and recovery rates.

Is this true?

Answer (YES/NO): YES